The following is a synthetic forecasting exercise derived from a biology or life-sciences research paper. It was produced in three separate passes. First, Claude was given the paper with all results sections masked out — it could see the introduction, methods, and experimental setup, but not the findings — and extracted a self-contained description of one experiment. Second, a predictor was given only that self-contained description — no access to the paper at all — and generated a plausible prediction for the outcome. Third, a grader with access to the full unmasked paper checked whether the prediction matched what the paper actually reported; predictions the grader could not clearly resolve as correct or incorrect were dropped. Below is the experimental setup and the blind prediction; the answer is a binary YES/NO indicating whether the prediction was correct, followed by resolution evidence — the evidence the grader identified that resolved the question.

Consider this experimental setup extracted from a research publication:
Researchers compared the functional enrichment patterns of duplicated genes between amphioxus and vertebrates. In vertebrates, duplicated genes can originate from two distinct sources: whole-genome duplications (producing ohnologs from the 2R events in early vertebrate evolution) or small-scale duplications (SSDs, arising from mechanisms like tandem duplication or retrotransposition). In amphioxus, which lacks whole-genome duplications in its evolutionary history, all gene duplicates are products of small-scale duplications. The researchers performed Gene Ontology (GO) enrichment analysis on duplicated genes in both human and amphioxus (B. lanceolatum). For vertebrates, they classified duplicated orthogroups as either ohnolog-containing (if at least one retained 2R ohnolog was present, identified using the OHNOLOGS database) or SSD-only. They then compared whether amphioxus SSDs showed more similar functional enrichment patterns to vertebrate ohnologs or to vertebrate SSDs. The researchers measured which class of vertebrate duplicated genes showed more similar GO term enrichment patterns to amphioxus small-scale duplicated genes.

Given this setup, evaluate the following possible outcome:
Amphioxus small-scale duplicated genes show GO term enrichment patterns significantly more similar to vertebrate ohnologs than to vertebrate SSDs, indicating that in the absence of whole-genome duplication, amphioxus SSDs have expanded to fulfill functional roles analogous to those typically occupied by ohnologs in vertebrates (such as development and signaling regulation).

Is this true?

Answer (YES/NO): NO